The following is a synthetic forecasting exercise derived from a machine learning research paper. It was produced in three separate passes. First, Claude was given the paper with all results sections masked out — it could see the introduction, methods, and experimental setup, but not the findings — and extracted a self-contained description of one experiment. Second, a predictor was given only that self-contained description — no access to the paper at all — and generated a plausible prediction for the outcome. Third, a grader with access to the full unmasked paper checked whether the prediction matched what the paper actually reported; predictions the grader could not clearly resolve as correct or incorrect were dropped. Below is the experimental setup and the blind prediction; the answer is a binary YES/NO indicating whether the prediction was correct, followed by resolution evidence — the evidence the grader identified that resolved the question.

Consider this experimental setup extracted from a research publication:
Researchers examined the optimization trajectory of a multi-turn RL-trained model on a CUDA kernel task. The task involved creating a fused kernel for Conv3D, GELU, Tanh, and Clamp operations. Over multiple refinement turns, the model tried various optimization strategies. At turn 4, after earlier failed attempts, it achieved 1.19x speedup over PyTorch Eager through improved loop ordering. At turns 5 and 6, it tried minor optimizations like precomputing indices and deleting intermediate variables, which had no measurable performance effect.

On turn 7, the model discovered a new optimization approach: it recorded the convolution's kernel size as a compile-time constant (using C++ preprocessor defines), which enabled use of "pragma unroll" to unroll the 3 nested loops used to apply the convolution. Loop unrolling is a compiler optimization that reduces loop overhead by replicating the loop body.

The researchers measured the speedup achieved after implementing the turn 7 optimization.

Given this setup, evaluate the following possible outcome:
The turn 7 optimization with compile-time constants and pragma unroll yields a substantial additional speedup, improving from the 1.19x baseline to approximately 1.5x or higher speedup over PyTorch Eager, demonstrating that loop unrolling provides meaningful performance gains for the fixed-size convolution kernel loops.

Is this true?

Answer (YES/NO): YES